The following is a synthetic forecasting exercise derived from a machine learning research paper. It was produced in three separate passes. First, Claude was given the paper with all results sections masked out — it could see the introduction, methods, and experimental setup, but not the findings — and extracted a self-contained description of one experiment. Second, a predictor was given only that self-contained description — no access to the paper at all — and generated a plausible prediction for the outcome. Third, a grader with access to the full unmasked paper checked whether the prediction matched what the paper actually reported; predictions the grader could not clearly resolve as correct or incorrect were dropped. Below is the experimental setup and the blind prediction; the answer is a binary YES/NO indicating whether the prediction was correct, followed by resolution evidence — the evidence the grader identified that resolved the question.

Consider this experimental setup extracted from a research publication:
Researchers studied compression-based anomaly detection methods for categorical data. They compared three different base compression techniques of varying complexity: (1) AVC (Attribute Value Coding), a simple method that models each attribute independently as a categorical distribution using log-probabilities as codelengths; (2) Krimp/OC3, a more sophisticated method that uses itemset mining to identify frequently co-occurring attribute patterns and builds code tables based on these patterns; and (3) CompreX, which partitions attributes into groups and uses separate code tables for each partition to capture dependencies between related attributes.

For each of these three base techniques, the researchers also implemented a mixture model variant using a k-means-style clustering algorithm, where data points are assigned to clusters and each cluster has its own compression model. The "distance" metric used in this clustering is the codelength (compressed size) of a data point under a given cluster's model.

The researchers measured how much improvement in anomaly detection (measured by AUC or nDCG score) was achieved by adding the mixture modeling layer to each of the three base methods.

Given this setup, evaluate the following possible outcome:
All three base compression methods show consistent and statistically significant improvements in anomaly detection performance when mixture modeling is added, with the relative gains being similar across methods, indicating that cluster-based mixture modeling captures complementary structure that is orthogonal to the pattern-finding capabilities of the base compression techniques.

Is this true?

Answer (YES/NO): NO